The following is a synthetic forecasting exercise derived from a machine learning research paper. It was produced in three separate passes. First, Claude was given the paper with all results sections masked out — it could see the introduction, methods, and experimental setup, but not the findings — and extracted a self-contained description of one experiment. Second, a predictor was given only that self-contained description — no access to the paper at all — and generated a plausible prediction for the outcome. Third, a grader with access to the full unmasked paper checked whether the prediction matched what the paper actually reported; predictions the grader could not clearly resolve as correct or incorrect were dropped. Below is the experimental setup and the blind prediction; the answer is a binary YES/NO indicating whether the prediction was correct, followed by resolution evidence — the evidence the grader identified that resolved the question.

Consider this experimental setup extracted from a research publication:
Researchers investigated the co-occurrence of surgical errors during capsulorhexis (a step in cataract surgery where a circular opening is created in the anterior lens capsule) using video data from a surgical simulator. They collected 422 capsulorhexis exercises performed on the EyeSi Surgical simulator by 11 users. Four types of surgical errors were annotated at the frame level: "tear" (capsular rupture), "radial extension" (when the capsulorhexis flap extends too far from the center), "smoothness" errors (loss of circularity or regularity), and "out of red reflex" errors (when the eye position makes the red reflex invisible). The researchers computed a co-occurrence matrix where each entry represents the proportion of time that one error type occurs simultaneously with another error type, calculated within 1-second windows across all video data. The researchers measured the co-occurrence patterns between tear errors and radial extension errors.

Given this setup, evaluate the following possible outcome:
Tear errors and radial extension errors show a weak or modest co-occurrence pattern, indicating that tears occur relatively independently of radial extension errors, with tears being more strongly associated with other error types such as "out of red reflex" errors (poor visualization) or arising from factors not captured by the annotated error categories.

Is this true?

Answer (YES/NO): NO